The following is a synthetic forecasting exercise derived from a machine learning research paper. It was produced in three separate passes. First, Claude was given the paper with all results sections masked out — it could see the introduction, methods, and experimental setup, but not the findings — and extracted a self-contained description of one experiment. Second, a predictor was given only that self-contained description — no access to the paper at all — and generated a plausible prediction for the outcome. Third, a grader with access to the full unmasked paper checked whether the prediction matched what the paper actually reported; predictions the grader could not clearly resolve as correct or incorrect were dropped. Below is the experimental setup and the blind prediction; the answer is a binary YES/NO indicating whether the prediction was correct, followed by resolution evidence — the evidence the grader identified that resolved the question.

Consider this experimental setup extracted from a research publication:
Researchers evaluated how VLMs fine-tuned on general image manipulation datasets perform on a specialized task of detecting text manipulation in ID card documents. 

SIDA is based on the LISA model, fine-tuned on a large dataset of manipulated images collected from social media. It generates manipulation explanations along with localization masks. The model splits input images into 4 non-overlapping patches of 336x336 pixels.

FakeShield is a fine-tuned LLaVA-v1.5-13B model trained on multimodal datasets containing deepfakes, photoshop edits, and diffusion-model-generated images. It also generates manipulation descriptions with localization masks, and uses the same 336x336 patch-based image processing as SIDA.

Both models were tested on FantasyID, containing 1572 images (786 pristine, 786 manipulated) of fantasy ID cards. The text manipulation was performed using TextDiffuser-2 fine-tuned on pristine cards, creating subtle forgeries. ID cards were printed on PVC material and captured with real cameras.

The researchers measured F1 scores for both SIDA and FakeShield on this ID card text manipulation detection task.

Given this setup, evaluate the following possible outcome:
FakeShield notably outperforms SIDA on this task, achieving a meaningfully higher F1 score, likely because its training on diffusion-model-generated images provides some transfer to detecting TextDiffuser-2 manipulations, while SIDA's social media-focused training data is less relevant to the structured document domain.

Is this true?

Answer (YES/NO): NO